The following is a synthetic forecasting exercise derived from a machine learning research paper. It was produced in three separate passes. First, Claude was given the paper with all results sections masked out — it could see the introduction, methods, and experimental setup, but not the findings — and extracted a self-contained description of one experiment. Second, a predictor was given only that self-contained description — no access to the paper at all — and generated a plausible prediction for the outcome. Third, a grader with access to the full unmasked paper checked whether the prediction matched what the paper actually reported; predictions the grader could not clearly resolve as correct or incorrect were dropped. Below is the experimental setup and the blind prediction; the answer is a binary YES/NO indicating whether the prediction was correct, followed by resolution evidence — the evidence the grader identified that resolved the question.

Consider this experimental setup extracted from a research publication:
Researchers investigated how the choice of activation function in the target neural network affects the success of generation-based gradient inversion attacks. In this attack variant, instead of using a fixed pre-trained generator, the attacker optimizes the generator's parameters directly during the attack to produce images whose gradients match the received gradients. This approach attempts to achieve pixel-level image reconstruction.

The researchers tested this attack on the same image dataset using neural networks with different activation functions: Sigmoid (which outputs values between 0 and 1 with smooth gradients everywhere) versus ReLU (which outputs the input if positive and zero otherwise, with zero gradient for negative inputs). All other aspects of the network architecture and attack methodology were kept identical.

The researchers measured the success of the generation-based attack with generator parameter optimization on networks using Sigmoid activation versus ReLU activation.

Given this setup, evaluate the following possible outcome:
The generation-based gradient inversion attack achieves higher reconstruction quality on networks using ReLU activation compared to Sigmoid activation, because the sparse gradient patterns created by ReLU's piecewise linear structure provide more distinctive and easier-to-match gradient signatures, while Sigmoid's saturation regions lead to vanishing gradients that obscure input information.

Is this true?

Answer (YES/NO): NO